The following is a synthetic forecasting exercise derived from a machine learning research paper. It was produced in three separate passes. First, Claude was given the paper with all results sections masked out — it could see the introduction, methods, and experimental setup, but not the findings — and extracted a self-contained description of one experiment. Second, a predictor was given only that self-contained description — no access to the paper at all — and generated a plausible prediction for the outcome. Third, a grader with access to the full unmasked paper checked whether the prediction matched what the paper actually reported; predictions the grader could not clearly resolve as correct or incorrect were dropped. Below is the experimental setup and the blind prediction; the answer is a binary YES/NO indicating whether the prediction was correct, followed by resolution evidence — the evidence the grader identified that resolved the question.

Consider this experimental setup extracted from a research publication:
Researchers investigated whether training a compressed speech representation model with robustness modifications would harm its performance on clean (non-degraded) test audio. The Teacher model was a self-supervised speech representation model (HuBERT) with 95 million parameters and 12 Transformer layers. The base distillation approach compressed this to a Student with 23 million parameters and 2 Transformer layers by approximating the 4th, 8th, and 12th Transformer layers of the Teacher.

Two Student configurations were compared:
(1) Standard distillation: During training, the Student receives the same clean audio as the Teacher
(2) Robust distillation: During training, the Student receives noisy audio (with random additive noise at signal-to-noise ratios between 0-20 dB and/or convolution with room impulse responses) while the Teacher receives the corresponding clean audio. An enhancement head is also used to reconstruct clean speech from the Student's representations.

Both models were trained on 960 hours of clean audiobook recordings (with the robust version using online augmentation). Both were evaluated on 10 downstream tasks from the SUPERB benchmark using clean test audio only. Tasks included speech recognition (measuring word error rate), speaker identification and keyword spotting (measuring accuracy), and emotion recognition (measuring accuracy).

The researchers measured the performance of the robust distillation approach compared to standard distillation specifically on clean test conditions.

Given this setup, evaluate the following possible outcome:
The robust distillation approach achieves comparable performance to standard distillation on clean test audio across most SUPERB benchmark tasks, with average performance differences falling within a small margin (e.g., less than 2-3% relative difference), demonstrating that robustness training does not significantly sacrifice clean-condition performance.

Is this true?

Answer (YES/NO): NO